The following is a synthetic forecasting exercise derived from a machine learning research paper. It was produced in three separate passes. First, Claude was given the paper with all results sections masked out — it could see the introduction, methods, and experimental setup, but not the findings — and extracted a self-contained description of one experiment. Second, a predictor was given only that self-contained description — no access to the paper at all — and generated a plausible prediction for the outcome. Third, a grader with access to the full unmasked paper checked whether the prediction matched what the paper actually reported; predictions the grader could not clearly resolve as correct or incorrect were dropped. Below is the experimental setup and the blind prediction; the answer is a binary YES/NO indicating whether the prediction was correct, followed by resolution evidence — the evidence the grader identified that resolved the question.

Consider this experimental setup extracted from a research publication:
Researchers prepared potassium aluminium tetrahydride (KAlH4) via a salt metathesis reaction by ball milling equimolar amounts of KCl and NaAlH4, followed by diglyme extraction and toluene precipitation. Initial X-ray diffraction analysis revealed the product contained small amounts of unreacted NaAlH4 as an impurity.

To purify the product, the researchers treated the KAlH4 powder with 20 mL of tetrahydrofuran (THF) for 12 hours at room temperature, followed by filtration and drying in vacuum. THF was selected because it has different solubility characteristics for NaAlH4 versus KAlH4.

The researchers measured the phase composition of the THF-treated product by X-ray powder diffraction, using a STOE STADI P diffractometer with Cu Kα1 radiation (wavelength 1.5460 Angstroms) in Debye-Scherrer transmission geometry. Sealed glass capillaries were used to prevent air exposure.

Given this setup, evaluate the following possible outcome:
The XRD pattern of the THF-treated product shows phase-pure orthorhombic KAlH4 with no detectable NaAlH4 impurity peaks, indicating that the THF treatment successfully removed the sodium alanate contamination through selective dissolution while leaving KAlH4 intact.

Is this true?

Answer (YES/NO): YES